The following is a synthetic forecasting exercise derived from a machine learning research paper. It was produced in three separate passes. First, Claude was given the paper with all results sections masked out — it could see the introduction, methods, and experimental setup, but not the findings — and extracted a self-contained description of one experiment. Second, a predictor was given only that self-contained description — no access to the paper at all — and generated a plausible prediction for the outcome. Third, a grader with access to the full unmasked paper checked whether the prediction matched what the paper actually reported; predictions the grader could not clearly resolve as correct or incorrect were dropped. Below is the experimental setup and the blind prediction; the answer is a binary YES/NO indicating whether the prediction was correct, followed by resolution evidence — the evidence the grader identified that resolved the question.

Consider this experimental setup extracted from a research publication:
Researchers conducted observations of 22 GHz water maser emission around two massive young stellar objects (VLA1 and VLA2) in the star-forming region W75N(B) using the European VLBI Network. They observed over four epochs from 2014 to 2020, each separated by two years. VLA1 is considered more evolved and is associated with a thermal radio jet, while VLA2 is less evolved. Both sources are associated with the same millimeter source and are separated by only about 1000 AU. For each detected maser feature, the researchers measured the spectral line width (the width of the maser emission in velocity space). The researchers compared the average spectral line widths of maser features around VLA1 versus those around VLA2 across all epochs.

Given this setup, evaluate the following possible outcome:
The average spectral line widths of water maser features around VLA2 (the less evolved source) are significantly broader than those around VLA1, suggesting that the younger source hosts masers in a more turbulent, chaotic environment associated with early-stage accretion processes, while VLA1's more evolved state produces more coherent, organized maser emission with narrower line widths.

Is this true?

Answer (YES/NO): NO